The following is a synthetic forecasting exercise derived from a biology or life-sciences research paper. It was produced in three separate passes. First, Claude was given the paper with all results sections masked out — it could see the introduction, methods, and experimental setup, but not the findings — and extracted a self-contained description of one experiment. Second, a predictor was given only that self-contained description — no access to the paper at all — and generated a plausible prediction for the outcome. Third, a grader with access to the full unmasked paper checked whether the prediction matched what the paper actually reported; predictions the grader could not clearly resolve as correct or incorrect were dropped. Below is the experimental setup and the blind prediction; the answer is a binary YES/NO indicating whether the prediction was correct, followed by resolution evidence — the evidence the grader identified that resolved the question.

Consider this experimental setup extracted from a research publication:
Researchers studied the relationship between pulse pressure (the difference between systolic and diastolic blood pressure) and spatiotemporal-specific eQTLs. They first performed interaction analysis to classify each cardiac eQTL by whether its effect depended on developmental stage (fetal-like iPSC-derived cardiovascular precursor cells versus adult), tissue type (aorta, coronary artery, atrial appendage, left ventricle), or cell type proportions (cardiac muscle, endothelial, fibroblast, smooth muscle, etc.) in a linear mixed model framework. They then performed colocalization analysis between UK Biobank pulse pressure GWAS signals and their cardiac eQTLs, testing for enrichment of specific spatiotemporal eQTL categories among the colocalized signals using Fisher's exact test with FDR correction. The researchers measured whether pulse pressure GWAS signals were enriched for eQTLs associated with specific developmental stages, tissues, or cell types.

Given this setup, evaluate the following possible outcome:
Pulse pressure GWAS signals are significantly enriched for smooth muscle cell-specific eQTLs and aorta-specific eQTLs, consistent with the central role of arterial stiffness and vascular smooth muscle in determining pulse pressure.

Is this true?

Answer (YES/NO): YES